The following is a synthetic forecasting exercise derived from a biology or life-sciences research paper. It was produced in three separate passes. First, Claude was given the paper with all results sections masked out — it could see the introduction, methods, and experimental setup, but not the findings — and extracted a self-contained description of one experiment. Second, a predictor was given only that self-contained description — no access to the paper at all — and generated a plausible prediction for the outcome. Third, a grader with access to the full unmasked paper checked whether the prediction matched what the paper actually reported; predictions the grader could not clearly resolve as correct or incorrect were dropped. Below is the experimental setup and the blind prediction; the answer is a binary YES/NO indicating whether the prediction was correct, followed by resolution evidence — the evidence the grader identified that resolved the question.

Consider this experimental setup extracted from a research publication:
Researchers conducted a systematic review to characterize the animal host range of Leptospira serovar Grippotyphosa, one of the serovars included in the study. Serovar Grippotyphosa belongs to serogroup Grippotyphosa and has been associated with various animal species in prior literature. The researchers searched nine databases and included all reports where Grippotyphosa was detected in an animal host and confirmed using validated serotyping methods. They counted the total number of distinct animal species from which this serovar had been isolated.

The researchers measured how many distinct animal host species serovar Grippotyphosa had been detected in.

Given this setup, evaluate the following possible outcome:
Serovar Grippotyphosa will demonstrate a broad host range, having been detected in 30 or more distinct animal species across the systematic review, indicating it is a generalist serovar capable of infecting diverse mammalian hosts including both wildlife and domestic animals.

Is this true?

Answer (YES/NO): YES